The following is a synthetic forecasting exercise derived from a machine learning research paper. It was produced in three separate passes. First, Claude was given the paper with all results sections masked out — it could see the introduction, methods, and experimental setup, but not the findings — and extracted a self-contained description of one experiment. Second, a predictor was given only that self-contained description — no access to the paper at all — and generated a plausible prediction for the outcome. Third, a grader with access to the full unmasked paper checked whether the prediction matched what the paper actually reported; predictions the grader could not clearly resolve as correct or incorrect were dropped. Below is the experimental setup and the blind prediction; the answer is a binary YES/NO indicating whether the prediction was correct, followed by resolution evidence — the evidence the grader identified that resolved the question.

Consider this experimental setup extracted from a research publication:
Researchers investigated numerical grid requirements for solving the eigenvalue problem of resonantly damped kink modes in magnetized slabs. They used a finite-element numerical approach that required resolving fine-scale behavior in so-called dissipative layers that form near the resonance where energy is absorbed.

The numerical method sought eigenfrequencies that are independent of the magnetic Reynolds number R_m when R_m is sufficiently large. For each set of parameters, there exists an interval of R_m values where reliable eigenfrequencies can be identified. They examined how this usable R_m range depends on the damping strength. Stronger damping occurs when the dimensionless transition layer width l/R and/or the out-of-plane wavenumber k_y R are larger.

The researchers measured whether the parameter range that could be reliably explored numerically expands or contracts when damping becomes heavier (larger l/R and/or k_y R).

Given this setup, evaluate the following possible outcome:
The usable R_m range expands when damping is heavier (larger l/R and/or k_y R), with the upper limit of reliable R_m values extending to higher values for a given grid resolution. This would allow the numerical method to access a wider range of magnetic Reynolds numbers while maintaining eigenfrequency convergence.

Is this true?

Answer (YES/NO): NO